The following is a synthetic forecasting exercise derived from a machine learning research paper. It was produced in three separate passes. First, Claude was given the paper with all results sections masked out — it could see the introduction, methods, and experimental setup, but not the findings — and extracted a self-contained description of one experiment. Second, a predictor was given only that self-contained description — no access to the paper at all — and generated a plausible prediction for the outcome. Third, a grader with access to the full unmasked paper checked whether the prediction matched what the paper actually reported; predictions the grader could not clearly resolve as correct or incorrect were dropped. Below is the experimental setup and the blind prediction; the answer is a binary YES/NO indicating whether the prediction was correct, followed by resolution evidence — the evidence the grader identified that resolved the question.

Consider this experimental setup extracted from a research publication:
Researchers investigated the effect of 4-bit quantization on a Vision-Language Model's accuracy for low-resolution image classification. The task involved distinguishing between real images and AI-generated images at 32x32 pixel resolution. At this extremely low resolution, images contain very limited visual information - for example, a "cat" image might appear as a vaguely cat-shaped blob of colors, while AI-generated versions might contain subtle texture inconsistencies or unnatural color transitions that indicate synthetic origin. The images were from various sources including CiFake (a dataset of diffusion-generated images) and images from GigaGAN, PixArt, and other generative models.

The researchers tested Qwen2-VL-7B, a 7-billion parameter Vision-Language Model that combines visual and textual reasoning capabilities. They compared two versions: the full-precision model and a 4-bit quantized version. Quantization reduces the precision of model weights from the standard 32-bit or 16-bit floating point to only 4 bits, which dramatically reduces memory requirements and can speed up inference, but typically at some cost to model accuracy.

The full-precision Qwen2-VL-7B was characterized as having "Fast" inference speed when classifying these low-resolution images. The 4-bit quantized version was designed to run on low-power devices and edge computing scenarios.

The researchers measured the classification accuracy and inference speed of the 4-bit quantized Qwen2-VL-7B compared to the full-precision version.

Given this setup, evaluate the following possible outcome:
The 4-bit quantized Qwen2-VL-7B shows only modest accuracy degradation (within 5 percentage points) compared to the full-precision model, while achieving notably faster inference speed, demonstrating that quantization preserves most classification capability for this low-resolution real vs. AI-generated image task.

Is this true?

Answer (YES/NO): YES